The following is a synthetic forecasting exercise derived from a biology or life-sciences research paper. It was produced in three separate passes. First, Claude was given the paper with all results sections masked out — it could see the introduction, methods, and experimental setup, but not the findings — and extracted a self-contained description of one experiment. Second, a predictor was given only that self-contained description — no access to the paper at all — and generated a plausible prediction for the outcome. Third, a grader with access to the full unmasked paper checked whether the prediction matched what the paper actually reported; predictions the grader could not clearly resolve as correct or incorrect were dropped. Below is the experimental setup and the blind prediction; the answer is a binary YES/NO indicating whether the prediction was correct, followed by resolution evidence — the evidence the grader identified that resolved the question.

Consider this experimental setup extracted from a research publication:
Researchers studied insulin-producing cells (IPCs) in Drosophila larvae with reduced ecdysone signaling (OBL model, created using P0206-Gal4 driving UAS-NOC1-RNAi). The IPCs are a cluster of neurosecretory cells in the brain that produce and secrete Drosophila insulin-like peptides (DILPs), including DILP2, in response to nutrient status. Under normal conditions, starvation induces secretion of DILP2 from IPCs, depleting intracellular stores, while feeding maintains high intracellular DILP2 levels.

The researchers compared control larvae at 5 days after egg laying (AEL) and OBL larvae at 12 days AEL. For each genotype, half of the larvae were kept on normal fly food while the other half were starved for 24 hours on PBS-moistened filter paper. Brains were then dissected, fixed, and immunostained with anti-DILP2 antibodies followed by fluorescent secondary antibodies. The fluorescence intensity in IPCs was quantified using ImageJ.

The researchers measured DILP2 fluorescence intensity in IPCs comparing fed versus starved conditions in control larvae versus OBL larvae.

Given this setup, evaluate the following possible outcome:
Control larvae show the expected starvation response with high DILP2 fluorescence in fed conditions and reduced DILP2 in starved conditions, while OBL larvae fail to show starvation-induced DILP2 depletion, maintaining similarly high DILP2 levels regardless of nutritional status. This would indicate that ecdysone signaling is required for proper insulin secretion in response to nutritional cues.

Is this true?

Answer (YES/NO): NO